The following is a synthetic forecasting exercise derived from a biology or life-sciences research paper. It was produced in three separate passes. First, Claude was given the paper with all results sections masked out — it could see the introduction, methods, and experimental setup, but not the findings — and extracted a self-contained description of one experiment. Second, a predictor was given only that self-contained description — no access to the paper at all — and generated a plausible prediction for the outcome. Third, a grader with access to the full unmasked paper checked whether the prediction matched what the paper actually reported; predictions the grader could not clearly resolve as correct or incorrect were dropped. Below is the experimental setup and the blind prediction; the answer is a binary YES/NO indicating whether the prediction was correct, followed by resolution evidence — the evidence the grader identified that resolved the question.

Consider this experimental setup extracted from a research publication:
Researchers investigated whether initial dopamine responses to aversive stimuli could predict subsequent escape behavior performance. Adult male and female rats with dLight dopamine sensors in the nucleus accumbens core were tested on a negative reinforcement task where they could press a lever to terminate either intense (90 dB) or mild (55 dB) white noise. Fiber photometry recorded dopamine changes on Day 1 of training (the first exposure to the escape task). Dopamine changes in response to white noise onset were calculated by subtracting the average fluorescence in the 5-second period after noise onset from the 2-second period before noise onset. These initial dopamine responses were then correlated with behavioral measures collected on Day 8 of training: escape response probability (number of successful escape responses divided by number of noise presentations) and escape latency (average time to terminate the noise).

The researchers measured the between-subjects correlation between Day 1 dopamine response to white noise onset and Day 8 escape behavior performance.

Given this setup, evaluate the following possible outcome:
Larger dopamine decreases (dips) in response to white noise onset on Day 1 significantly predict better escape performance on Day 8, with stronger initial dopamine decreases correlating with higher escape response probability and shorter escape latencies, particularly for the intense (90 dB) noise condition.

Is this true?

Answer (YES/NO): NO